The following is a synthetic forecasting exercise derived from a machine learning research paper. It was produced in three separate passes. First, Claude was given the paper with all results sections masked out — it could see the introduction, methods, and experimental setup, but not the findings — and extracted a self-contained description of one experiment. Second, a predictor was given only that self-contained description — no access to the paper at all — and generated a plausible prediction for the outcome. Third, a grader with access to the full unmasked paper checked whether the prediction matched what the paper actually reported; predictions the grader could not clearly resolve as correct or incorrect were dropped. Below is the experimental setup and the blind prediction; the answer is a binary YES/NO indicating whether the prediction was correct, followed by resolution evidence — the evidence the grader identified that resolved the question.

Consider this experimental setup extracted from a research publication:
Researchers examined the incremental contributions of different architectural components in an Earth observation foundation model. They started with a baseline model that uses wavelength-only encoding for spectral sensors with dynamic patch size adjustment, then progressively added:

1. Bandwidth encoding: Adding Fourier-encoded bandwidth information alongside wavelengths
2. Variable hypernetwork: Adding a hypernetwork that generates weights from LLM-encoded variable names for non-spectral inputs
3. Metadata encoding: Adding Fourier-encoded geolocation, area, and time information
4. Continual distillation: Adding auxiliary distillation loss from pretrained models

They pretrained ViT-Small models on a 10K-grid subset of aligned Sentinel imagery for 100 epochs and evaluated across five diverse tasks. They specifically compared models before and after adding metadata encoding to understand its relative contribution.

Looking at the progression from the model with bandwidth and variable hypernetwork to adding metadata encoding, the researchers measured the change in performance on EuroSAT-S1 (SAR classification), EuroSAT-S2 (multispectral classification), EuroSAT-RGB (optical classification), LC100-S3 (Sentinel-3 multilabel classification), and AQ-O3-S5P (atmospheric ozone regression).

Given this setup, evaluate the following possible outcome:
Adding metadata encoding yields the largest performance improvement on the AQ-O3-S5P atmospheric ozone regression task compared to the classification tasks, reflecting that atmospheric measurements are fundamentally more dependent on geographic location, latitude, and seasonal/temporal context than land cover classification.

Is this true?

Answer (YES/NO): NO